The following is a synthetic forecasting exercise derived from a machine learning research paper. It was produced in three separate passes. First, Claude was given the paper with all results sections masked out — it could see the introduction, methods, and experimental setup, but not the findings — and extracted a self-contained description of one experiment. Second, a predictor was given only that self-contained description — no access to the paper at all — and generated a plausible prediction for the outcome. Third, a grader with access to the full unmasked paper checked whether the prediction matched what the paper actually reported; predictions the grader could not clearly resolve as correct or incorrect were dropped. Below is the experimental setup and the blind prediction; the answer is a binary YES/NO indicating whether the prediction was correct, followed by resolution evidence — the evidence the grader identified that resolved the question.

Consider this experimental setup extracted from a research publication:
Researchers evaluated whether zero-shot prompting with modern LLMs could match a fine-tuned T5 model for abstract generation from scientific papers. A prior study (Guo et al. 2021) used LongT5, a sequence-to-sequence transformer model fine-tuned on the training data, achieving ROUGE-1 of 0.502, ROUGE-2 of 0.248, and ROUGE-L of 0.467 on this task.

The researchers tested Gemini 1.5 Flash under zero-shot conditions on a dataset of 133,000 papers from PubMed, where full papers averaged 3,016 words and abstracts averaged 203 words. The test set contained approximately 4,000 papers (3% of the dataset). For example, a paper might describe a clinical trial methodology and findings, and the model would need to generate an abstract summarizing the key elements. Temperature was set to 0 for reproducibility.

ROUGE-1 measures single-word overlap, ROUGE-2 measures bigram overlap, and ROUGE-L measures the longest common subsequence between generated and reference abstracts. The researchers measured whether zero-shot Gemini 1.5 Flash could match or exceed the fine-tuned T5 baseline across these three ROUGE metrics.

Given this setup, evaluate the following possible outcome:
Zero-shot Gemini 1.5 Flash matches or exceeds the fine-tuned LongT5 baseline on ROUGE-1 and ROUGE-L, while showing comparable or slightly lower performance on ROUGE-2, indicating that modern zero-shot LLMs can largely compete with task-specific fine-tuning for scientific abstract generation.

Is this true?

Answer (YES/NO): NO